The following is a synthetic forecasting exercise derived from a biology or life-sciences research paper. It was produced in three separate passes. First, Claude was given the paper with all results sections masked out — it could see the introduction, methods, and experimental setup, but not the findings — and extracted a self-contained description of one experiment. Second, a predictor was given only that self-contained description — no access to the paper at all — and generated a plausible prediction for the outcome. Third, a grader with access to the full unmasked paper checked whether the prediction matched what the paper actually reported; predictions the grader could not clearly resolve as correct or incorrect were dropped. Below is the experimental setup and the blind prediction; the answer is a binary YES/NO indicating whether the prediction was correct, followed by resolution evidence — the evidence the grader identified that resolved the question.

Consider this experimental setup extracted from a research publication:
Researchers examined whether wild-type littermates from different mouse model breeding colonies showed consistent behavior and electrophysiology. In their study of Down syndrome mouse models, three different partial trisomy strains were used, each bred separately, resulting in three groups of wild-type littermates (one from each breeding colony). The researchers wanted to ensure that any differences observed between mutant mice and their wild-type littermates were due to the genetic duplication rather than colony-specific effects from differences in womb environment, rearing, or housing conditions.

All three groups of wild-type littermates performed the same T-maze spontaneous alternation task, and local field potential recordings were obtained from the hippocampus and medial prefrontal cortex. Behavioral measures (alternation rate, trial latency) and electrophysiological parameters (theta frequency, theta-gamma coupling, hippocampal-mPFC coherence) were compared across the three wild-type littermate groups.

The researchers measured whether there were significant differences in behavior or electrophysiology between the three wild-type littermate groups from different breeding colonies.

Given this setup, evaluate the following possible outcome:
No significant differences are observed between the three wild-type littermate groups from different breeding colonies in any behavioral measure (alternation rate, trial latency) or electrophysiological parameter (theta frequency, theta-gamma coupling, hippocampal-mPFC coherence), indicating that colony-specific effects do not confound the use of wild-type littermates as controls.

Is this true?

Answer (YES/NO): YES